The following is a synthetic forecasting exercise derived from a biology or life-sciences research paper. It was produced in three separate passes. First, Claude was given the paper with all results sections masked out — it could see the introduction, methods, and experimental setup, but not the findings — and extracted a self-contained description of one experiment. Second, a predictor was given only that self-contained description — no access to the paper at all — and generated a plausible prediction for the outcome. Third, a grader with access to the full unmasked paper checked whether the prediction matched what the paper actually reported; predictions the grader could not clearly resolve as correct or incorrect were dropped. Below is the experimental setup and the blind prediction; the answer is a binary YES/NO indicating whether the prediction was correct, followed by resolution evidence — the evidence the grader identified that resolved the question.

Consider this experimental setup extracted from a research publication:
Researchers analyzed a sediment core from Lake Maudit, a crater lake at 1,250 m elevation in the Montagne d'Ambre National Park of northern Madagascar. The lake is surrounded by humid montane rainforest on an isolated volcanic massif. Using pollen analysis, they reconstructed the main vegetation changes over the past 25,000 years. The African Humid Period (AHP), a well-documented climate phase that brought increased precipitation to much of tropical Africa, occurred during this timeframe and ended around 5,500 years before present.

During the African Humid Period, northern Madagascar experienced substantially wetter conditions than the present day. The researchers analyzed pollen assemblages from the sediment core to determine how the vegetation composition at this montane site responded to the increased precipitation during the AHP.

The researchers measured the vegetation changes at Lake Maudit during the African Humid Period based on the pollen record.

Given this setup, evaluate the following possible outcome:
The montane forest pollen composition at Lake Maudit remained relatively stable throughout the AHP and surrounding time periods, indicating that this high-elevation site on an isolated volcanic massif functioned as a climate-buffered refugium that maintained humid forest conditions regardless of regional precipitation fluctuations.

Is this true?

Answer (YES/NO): NO